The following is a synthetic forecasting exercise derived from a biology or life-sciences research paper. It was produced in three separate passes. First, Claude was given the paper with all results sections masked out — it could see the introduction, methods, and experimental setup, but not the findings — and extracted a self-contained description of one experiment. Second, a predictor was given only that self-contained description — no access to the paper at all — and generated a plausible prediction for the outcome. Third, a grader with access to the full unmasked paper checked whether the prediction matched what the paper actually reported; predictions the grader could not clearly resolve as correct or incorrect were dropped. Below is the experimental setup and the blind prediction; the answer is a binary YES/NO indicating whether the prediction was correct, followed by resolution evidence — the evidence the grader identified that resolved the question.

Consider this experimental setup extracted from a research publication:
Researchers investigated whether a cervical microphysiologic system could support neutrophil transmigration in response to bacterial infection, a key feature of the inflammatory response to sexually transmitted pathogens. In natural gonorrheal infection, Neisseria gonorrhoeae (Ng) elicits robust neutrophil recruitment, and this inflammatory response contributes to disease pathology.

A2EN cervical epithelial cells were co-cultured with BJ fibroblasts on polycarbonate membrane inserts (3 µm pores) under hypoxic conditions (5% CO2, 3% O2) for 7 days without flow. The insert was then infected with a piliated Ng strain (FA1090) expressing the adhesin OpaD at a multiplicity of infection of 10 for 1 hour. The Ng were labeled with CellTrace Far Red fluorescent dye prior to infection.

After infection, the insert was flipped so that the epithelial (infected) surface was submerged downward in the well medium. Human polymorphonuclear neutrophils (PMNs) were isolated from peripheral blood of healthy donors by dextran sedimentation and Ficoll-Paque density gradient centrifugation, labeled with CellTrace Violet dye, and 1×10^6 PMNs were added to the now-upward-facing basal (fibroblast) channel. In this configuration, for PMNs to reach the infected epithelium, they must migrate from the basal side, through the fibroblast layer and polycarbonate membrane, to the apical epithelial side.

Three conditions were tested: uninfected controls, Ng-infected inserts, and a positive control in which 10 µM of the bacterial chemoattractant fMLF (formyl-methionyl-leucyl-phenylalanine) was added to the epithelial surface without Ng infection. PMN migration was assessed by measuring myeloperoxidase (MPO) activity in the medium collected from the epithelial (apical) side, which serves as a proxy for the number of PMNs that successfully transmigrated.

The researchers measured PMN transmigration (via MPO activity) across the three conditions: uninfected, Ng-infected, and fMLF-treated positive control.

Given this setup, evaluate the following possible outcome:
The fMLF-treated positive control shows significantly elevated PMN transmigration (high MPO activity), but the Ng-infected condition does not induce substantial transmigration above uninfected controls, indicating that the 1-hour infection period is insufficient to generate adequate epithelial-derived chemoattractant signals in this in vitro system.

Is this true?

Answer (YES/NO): NO